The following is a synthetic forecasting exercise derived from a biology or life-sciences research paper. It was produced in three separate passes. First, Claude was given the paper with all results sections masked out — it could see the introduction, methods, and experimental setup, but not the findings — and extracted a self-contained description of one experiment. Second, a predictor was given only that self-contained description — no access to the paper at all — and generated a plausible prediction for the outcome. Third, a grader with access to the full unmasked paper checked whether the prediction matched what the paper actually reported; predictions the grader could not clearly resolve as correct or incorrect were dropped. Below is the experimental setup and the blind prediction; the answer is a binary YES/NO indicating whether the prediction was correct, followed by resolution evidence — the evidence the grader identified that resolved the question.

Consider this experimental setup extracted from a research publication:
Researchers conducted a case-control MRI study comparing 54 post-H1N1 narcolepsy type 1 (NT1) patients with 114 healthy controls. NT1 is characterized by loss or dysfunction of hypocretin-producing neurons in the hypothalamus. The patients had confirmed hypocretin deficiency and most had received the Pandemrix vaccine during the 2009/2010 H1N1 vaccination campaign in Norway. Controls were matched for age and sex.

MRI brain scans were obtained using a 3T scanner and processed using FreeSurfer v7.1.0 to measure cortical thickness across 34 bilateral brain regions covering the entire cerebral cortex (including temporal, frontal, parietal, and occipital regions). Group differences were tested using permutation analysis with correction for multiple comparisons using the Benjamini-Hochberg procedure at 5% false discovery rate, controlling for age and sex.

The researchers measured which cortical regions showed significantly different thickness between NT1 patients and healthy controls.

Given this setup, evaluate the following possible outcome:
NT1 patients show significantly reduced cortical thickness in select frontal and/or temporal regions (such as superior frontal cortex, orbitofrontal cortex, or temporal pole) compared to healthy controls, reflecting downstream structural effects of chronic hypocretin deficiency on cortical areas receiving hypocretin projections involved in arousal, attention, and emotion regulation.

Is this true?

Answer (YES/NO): YES